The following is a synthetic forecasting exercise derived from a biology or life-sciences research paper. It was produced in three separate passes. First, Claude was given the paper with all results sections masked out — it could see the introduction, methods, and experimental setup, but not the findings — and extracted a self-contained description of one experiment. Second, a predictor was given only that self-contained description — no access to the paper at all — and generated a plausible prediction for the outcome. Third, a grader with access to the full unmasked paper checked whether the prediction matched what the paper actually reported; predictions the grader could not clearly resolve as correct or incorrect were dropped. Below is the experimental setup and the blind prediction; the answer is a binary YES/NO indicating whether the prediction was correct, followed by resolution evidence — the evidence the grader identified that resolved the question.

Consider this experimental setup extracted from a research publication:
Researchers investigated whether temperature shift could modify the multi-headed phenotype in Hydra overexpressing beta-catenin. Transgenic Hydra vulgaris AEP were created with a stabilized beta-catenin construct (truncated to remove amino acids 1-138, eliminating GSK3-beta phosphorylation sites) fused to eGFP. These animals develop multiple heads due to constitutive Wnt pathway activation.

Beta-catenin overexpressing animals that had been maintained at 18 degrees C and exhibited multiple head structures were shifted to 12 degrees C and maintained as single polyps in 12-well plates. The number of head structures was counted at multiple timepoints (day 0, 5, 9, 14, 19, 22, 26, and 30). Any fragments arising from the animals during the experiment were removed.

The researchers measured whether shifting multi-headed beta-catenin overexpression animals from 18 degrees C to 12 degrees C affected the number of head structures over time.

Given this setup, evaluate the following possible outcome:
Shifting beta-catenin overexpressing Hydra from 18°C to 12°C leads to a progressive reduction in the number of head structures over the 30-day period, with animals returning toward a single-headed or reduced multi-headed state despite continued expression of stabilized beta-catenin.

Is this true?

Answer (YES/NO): YES